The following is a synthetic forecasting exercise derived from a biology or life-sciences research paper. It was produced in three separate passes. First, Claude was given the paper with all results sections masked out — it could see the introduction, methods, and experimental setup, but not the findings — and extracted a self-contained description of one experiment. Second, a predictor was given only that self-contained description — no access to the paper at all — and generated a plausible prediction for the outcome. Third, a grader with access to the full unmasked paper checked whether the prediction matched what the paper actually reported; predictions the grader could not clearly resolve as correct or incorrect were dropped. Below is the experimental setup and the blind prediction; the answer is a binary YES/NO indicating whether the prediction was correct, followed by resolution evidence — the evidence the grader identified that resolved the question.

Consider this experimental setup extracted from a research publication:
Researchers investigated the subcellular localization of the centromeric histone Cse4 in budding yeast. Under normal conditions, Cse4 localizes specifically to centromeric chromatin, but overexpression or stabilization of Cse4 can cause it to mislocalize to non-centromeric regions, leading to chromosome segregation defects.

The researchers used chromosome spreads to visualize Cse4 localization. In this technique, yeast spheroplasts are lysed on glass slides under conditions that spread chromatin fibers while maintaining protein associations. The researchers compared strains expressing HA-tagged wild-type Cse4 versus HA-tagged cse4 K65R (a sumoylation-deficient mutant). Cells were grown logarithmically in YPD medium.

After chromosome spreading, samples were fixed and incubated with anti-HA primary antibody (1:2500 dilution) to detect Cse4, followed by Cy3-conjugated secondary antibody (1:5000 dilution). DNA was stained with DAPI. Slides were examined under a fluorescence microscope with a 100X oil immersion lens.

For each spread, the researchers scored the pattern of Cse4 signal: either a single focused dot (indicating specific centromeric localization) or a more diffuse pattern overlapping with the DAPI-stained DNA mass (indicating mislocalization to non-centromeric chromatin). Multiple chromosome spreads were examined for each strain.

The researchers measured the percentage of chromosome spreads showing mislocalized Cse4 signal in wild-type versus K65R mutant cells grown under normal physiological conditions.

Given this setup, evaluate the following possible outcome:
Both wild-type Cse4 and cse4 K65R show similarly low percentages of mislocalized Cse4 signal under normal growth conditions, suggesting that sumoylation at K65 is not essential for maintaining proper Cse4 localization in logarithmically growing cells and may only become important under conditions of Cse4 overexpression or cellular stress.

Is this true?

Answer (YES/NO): NO